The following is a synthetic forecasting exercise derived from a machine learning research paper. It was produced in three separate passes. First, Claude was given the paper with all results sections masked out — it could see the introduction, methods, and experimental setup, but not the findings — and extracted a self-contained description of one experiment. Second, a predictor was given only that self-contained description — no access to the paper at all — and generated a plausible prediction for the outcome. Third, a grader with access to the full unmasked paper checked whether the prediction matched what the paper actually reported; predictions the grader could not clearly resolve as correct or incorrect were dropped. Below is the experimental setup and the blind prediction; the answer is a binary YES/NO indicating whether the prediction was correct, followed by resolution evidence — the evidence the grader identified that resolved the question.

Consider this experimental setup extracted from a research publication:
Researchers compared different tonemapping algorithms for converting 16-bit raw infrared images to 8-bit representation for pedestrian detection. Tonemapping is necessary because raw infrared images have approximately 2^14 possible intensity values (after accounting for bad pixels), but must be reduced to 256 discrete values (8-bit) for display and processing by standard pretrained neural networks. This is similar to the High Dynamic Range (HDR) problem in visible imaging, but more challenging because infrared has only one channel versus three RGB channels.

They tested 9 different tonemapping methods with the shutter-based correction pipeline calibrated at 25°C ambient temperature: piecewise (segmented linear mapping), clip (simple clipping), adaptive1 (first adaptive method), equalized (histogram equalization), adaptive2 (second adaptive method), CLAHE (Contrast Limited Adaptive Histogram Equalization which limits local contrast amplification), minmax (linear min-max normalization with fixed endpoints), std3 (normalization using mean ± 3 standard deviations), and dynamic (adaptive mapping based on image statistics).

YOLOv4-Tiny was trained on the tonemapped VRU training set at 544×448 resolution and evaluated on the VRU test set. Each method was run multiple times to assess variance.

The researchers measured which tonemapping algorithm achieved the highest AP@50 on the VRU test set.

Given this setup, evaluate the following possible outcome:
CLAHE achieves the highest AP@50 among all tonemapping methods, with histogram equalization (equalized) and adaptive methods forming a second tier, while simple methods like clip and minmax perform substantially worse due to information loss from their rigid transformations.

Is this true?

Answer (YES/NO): NO